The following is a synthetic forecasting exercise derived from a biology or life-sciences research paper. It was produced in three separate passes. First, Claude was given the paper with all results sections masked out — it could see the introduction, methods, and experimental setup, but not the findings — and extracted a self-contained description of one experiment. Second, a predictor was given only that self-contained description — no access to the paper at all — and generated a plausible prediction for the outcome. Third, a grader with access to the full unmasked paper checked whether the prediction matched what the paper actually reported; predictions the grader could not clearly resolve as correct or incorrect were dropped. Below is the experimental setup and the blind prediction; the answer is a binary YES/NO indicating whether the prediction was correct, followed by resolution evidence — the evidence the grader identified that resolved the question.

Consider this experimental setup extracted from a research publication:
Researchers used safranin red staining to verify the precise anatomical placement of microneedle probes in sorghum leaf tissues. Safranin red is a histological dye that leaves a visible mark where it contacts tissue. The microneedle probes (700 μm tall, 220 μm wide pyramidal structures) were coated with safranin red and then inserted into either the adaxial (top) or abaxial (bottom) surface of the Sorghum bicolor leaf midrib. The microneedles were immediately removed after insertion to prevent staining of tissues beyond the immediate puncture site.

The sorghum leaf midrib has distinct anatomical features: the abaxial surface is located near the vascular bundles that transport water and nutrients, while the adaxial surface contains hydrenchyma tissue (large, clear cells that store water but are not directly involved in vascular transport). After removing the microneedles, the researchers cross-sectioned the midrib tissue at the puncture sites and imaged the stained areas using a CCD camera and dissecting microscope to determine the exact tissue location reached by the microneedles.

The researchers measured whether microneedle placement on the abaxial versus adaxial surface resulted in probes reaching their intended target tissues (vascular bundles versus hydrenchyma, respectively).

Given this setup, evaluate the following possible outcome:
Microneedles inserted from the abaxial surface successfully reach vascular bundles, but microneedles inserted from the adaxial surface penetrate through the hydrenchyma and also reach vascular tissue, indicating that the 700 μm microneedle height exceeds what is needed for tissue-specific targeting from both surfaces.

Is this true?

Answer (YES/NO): NO